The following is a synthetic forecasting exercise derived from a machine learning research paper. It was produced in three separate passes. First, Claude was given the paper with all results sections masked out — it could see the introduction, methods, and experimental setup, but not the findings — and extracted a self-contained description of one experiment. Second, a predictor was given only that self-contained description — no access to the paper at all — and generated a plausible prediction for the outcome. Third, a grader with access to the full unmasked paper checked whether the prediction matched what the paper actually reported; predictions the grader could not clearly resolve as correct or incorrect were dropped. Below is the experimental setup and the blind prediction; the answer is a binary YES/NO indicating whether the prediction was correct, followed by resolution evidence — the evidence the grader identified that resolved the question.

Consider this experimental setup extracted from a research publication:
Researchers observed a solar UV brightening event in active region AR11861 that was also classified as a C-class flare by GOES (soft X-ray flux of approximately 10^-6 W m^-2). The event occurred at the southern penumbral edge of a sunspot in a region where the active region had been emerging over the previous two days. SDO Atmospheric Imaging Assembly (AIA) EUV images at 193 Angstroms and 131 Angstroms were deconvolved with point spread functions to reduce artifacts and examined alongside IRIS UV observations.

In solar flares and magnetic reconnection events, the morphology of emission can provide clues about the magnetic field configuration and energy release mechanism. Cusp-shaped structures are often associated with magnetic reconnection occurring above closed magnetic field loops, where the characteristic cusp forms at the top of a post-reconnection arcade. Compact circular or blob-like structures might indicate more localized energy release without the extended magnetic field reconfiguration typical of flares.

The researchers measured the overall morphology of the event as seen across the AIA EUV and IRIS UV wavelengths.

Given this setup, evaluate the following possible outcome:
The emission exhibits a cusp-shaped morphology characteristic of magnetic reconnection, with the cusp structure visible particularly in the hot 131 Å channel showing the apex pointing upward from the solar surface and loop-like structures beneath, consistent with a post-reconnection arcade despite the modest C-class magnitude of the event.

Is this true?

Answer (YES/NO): NO